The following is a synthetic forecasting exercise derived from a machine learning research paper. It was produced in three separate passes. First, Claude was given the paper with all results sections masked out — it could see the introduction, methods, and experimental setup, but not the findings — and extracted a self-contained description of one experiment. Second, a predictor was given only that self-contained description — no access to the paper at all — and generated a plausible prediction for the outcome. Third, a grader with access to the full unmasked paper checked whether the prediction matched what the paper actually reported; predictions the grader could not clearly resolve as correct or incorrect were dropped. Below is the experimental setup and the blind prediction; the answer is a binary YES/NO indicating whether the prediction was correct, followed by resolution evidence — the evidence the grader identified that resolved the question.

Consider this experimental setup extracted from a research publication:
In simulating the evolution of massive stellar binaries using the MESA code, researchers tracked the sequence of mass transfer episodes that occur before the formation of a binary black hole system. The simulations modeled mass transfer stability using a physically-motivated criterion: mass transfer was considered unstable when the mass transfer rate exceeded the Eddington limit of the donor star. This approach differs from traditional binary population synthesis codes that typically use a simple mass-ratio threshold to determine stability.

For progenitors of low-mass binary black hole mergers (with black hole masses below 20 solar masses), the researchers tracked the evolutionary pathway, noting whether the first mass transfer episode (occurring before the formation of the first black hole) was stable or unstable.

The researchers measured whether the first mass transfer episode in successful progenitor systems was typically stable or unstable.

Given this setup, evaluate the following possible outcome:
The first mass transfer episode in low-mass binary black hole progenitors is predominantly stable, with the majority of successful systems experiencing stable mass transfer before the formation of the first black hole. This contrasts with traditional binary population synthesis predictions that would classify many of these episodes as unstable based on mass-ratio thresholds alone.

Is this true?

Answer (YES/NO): YES